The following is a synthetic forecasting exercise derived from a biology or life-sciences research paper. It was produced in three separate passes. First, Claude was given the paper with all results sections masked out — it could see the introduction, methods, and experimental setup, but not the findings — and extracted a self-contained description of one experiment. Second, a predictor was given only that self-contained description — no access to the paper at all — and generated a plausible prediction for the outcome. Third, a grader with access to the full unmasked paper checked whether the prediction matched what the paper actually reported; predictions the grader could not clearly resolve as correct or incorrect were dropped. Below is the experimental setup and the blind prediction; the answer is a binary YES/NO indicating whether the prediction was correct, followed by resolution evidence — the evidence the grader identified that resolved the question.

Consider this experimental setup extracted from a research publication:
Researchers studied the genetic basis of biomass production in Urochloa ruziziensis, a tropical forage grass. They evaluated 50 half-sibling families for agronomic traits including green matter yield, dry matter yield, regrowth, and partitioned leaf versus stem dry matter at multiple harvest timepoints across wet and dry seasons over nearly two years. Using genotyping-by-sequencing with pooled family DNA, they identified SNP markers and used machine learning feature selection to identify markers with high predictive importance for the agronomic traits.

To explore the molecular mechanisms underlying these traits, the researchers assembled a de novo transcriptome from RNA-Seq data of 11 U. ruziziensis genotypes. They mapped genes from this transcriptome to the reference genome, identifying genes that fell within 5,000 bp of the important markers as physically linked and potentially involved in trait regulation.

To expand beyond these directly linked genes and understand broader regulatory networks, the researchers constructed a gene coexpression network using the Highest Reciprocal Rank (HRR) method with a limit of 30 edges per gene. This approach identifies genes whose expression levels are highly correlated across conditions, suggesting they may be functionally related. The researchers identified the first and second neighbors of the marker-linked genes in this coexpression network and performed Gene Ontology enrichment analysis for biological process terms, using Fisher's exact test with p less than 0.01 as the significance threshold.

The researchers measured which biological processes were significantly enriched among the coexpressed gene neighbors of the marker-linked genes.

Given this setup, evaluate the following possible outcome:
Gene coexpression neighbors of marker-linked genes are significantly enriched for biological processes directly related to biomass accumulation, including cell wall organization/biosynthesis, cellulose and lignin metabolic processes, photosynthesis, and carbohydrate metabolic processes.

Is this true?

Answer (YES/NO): NO